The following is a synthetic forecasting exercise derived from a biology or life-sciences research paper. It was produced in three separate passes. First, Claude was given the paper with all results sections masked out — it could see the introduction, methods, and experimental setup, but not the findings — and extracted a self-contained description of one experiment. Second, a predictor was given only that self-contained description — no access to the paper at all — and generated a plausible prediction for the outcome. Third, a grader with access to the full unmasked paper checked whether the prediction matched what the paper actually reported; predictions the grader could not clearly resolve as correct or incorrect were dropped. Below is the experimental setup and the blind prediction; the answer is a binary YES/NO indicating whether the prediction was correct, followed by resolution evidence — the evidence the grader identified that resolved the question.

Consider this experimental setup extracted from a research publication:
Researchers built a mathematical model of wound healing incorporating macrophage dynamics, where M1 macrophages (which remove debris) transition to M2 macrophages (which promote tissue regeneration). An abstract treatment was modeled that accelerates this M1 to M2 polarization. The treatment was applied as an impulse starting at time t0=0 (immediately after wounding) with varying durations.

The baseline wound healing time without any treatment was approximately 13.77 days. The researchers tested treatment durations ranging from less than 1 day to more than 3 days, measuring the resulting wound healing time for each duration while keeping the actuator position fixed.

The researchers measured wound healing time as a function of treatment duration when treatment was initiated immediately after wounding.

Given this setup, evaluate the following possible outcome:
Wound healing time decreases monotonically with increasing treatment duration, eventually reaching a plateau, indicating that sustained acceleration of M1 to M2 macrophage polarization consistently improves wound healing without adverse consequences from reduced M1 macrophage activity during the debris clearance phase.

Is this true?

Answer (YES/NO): NO